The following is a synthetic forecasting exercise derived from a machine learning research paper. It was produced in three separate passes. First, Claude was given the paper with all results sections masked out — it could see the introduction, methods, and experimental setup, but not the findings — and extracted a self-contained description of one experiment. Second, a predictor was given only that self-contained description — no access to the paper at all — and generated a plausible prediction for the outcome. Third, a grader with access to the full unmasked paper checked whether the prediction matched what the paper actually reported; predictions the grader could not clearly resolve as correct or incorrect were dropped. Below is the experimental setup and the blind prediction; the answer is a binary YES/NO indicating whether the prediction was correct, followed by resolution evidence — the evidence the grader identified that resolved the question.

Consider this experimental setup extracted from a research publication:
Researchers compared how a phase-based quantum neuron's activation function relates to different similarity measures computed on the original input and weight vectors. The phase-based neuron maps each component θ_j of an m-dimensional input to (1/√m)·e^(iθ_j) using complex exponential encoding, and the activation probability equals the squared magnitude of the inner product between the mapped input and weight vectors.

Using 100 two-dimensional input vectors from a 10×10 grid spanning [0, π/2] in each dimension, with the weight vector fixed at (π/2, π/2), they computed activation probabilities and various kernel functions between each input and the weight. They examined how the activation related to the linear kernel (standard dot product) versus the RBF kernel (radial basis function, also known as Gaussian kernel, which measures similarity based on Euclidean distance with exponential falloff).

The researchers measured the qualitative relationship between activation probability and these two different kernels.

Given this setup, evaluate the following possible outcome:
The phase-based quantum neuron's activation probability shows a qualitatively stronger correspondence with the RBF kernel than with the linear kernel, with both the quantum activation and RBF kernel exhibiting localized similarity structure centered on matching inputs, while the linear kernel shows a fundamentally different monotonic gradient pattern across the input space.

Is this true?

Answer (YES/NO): NO